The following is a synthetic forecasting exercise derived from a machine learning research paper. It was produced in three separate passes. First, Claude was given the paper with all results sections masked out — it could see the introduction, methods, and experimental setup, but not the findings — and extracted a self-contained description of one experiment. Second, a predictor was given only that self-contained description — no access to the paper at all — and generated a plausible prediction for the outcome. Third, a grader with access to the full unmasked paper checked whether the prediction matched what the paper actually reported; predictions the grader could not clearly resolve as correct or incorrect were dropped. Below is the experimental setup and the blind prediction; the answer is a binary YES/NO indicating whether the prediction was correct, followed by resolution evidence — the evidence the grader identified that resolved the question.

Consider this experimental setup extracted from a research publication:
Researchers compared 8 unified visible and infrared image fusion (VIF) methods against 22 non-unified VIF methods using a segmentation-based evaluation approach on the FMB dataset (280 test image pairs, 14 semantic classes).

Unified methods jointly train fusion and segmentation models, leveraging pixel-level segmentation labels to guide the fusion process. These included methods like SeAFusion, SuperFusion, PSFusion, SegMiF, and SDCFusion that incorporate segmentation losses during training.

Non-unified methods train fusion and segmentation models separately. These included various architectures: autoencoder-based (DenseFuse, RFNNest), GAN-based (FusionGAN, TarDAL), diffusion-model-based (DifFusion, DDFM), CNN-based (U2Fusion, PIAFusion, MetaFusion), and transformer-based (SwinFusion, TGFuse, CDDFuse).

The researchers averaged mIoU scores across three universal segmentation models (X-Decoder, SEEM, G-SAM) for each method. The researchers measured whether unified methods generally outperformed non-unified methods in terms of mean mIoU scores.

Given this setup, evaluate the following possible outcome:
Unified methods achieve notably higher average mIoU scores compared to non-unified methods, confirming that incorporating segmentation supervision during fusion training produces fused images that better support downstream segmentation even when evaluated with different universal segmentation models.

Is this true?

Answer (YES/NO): NO